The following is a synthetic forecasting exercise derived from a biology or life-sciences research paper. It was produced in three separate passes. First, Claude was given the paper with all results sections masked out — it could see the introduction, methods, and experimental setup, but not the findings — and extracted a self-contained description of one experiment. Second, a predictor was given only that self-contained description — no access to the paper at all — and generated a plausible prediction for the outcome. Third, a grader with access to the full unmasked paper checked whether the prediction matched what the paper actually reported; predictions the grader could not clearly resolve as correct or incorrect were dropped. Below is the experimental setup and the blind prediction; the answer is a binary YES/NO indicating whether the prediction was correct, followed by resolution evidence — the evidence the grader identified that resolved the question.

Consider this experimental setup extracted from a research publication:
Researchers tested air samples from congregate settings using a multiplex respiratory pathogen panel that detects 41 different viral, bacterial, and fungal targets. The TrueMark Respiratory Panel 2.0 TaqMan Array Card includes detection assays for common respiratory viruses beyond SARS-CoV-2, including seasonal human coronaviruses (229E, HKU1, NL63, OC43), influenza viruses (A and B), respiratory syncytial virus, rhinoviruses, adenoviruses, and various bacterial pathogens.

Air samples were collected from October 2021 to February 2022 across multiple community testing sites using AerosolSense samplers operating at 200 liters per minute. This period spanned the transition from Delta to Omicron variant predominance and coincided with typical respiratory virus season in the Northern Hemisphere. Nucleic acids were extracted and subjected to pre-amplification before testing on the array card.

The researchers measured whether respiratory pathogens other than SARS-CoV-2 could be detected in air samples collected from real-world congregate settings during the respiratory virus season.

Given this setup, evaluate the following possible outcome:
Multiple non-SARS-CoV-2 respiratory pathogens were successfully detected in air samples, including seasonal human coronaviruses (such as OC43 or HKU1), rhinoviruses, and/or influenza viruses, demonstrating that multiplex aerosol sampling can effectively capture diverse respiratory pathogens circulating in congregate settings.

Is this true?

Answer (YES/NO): YES